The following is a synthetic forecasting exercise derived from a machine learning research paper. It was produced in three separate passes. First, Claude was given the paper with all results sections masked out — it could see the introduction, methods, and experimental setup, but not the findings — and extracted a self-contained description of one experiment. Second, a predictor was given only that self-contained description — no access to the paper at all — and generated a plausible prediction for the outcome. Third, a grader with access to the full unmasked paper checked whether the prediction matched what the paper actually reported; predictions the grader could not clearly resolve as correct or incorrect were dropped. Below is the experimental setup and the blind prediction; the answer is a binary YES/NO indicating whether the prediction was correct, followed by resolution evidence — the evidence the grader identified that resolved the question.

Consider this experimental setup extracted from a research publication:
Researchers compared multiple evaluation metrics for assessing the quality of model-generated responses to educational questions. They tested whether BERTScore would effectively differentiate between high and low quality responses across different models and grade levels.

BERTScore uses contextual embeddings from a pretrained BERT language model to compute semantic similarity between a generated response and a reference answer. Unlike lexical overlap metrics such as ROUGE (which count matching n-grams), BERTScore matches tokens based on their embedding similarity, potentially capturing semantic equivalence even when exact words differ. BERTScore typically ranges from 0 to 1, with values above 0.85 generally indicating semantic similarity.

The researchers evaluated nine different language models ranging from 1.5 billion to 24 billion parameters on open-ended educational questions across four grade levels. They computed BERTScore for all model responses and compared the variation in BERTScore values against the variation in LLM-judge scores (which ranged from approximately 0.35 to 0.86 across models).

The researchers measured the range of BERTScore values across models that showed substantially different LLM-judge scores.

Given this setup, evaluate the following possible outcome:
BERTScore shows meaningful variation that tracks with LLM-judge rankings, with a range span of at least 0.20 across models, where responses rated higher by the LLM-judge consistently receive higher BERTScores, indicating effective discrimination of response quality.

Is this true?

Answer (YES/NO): NO